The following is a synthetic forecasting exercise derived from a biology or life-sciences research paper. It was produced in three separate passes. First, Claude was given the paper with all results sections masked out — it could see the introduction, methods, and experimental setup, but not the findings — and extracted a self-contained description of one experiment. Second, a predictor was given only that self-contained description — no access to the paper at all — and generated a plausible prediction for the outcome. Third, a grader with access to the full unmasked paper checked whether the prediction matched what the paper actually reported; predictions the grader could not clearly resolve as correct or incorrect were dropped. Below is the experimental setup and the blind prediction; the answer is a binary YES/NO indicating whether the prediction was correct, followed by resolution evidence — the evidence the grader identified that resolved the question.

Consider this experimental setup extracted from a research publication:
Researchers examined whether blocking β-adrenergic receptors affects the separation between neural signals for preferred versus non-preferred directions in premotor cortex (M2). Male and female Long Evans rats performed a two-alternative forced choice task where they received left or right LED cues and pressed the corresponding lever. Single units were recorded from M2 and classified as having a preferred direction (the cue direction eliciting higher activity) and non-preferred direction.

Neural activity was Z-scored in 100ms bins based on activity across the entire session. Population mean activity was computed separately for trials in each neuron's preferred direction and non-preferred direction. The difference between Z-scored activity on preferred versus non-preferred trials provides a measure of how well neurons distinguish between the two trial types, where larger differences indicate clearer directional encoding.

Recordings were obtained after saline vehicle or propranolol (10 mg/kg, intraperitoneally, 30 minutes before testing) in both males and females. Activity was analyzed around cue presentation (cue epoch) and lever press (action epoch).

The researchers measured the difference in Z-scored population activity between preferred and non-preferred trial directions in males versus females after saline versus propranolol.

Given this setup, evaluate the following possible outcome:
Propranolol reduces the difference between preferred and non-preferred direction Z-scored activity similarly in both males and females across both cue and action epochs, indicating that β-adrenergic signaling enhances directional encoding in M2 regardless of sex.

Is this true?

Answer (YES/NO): NO